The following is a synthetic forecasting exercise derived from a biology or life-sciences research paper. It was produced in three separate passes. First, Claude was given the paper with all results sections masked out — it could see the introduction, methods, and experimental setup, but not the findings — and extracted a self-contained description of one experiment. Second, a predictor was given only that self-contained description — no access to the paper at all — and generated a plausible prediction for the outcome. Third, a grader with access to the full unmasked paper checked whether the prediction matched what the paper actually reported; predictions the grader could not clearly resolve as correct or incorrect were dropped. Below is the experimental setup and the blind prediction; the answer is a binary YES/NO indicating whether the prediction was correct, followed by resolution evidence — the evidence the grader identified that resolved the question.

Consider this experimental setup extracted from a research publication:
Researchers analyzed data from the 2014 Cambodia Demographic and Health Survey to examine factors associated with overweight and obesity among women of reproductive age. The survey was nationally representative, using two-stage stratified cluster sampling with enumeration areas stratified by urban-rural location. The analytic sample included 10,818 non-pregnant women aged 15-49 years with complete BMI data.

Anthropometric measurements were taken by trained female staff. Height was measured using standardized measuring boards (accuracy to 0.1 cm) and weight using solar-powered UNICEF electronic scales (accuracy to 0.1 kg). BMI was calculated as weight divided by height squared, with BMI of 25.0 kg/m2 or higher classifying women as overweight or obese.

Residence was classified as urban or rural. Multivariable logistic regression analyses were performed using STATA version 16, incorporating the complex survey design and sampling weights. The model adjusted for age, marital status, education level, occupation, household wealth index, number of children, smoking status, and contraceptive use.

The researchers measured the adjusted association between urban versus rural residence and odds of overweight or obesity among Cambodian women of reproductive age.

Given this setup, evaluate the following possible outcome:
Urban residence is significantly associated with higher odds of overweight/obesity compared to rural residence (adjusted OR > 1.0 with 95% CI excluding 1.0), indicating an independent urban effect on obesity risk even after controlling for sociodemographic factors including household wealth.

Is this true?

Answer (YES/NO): YES